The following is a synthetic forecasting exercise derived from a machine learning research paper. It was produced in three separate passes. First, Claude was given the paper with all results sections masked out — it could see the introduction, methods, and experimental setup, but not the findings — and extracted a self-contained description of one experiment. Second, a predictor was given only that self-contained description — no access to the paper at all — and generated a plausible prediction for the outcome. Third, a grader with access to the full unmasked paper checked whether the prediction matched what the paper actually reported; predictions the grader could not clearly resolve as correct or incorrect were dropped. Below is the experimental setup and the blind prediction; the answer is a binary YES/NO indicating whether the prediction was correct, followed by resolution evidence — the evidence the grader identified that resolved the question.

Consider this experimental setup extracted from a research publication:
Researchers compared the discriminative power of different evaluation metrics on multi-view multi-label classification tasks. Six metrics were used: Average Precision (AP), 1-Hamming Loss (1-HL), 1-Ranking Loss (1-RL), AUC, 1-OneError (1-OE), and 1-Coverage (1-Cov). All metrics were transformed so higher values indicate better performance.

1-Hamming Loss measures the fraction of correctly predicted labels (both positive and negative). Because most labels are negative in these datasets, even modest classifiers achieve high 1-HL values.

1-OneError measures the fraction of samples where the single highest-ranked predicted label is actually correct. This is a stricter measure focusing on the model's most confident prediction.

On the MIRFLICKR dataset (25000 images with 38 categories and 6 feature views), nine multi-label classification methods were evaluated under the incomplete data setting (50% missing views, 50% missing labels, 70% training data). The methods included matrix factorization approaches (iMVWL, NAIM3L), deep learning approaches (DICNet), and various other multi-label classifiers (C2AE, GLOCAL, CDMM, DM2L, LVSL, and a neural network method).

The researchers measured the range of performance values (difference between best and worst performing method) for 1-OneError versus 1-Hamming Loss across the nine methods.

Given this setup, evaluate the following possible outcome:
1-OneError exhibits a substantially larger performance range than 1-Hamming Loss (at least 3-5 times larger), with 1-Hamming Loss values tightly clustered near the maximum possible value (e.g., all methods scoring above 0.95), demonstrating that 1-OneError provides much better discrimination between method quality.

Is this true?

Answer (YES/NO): NO